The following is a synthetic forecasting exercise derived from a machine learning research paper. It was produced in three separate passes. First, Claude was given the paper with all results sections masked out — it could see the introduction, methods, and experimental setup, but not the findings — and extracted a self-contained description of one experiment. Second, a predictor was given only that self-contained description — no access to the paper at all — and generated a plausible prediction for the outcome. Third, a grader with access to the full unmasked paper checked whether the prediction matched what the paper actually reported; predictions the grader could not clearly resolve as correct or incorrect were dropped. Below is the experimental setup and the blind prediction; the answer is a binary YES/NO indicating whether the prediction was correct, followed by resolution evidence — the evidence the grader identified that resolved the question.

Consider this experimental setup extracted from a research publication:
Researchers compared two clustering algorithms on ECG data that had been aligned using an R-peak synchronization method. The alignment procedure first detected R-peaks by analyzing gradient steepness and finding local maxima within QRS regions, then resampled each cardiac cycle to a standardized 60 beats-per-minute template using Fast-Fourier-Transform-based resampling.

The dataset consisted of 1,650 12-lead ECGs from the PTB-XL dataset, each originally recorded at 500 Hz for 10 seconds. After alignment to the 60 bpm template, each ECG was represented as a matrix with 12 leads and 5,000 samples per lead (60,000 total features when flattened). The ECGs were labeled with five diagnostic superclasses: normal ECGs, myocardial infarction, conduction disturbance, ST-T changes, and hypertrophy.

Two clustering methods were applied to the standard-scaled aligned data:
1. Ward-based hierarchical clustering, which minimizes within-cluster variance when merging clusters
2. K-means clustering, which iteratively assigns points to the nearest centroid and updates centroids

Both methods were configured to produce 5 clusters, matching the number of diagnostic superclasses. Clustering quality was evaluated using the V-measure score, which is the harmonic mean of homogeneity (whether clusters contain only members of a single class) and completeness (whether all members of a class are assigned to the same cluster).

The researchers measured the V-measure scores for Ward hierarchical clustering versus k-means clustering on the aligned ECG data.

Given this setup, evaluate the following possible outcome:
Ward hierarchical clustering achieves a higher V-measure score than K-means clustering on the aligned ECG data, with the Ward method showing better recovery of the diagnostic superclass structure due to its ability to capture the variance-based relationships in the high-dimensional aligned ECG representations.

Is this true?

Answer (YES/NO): NO